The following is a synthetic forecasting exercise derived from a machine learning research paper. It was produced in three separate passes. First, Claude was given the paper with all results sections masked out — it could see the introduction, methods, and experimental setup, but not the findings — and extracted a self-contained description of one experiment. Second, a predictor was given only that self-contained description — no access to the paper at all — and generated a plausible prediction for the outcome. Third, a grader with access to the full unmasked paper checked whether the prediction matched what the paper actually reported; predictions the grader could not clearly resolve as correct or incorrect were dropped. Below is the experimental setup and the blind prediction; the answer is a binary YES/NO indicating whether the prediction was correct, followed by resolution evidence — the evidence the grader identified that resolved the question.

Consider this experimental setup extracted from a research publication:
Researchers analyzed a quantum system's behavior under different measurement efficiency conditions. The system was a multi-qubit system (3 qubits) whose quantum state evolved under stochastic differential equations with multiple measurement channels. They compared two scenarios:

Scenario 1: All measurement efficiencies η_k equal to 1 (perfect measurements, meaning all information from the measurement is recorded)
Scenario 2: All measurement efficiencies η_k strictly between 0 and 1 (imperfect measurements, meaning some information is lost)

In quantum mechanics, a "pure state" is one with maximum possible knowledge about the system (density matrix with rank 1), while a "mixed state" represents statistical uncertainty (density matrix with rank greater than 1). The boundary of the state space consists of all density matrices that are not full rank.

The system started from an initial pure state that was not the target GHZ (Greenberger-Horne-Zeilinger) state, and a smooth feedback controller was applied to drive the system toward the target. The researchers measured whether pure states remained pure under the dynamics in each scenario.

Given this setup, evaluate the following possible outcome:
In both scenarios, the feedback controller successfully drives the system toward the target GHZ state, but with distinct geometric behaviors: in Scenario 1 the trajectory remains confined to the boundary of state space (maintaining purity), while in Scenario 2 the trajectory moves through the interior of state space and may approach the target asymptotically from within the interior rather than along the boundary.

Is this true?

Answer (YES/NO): NO